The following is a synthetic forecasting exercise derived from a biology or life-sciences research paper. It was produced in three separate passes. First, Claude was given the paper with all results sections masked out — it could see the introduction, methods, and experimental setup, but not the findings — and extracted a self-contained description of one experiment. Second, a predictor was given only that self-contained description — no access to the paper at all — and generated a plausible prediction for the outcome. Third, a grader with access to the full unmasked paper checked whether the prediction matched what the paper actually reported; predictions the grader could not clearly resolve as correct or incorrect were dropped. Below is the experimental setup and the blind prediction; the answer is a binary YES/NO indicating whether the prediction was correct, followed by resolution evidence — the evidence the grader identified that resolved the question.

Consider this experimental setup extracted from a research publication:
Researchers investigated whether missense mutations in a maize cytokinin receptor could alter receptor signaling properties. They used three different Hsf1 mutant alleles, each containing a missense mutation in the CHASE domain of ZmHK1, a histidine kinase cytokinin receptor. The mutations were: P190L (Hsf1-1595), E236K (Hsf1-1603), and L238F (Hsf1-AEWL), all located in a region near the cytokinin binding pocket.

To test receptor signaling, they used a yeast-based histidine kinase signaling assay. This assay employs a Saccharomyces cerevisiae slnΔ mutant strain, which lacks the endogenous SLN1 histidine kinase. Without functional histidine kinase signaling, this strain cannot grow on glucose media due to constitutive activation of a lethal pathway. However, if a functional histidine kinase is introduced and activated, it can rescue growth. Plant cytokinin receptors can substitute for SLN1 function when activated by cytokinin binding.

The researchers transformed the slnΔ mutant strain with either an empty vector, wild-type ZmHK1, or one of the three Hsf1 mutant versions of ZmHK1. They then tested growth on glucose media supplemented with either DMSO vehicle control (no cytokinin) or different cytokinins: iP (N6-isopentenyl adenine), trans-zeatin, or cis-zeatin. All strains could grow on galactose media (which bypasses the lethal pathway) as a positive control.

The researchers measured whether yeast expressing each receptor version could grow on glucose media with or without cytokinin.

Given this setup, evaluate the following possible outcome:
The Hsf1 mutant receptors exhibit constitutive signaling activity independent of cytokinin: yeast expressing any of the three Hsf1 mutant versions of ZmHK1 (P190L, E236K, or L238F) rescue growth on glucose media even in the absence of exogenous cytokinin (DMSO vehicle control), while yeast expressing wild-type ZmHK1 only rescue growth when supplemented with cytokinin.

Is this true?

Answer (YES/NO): NO